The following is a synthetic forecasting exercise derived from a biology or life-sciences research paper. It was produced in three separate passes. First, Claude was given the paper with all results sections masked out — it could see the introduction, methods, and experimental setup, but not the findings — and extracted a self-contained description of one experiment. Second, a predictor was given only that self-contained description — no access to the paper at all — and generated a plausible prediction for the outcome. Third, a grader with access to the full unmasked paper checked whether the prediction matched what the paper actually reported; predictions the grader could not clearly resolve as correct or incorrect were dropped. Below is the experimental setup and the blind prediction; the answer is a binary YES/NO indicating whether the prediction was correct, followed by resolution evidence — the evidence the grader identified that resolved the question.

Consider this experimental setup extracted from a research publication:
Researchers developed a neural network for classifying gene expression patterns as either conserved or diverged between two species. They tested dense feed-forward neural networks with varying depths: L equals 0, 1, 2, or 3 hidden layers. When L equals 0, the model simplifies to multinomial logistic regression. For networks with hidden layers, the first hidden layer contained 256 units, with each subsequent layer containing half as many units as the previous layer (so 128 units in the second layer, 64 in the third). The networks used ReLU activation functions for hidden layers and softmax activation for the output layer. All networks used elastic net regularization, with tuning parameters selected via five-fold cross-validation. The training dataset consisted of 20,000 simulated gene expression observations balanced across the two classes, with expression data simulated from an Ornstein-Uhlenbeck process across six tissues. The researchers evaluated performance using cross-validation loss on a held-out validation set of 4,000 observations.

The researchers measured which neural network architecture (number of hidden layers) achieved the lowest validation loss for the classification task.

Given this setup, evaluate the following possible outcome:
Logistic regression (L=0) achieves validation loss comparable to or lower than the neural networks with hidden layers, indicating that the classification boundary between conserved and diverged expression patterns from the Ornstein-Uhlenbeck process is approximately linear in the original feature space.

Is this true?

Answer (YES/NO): NO